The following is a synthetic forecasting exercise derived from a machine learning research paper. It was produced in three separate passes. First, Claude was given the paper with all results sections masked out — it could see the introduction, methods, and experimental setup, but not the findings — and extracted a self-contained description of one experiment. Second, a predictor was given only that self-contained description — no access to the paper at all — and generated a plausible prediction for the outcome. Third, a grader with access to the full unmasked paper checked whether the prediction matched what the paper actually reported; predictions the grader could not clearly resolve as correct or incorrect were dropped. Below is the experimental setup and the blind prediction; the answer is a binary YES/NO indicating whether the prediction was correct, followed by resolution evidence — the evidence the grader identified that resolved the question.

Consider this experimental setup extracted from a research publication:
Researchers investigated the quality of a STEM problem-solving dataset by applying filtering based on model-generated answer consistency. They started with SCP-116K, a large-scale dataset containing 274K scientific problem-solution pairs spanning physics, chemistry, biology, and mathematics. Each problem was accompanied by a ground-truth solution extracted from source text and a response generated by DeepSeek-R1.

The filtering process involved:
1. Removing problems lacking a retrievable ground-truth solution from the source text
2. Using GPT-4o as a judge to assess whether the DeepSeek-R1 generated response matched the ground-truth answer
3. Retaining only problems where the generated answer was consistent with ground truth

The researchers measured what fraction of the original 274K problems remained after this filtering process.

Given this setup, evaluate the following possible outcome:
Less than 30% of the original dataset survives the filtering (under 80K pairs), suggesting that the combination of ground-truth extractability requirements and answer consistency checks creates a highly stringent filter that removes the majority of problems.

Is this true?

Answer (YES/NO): YES